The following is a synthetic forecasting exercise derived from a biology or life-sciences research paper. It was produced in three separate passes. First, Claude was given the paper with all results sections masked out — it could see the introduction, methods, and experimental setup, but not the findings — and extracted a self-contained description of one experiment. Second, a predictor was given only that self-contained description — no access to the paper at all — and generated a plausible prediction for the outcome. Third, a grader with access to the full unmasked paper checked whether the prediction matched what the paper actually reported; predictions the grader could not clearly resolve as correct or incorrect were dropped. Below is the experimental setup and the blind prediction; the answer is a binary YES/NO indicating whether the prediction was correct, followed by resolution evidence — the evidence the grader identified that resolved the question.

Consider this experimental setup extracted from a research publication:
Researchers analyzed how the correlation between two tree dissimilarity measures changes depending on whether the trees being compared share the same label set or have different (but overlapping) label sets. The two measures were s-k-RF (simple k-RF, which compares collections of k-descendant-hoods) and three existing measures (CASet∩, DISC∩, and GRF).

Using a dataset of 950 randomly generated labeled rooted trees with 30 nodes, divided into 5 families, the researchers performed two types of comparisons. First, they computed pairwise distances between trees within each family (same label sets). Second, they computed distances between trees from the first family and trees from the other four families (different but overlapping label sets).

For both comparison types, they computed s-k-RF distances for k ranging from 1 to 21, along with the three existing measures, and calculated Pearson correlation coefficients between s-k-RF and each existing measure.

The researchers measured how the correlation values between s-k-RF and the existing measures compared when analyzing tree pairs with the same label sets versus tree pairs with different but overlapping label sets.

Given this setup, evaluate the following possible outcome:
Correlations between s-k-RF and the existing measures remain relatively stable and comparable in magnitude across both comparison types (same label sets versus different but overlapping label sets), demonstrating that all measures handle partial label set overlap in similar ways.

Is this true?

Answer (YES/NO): NO